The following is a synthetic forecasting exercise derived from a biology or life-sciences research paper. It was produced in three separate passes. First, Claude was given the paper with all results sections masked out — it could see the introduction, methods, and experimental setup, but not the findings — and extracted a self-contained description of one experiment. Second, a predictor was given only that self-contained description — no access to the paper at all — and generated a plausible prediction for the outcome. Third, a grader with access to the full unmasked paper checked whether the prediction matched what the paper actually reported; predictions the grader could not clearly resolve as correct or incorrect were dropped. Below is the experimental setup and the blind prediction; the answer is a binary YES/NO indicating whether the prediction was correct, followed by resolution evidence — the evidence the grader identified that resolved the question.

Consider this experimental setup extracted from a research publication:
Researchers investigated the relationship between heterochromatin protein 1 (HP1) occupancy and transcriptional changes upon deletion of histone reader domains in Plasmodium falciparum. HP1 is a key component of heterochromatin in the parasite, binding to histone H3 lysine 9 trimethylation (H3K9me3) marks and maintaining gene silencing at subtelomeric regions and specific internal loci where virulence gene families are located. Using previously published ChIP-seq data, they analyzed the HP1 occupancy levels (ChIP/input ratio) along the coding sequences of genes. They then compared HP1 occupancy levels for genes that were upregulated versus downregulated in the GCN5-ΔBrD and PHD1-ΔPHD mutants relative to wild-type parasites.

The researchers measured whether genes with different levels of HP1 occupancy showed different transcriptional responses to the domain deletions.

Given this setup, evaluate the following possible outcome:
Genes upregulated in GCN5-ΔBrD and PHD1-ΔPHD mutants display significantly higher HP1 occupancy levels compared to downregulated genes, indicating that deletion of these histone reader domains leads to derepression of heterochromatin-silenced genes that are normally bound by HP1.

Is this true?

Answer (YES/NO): YES